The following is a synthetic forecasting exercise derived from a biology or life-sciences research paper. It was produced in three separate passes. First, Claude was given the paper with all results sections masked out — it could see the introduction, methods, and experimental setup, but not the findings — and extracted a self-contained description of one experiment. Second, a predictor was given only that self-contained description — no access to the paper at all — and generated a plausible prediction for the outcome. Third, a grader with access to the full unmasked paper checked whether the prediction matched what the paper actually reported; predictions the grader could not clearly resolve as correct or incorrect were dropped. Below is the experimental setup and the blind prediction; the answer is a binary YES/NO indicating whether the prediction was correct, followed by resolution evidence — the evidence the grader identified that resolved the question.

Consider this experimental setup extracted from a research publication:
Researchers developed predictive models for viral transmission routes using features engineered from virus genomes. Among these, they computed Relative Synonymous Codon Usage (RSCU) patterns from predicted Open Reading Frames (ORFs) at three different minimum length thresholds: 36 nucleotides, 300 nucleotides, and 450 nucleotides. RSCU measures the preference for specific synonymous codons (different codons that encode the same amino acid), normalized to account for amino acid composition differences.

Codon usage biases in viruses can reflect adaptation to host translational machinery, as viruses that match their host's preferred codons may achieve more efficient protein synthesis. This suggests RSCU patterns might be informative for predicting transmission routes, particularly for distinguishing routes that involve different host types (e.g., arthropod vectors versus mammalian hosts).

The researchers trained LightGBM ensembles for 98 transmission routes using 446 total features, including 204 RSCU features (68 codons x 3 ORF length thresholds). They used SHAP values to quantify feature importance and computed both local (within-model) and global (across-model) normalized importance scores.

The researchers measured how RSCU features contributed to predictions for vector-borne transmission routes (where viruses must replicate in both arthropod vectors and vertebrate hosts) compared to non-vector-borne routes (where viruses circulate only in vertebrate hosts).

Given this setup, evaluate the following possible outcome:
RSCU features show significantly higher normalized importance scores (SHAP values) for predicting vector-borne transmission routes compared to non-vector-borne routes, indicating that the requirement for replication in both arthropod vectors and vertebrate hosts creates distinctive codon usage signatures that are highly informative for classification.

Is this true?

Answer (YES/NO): NO